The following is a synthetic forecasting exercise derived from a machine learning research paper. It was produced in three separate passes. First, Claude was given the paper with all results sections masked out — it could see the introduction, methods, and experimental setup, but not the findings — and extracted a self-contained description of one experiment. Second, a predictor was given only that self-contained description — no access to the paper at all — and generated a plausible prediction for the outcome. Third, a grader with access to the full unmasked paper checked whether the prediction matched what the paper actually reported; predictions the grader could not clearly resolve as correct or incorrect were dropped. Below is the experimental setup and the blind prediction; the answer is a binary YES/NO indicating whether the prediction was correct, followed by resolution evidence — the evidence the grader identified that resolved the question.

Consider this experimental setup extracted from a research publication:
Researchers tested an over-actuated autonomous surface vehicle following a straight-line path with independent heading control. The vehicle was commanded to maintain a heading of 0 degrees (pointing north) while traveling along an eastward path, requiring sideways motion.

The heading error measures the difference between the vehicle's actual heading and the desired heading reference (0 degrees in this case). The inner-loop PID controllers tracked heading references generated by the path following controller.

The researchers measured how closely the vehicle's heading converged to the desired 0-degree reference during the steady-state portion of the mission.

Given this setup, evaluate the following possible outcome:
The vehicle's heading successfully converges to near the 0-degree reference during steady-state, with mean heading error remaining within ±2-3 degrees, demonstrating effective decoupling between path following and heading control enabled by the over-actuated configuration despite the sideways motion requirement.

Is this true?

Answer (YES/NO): NO